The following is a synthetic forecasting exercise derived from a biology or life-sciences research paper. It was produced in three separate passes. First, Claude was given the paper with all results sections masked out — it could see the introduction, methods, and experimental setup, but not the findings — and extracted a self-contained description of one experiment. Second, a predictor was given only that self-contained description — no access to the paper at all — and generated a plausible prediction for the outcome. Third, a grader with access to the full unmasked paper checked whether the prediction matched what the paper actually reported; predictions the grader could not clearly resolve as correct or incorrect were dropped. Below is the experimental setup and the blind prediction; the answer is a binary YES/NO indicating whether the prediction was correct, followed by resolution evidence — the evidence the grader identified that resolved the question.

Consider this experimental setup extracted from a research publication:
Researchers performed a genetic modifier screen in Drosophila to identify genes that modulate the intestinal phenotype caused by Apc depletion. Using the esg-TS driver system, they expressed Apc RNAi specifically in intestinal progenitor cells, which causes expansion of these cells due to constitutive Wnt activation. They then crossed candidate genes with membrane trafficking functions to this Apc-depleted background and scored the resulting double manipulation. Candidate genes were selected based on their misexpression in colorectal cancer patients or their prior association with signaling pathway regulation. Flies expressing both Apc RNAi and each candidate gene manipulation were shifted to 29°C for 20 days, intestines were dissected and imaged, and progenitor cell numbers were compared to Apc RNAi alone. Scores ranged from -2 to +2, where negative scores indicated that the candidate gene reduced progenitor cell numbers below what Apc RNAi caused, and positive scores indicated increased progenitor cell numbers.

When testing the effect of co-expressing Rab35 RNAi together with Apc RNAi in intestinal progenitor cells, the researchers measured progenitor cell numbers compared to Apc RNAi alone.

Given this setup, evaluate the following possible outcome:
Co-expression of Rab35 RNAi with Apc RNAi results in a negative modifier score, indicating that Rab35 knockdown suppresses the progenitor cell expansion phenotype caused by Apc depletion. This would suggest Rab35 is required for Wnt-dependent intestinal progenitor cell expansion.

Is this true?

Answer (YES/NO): NO